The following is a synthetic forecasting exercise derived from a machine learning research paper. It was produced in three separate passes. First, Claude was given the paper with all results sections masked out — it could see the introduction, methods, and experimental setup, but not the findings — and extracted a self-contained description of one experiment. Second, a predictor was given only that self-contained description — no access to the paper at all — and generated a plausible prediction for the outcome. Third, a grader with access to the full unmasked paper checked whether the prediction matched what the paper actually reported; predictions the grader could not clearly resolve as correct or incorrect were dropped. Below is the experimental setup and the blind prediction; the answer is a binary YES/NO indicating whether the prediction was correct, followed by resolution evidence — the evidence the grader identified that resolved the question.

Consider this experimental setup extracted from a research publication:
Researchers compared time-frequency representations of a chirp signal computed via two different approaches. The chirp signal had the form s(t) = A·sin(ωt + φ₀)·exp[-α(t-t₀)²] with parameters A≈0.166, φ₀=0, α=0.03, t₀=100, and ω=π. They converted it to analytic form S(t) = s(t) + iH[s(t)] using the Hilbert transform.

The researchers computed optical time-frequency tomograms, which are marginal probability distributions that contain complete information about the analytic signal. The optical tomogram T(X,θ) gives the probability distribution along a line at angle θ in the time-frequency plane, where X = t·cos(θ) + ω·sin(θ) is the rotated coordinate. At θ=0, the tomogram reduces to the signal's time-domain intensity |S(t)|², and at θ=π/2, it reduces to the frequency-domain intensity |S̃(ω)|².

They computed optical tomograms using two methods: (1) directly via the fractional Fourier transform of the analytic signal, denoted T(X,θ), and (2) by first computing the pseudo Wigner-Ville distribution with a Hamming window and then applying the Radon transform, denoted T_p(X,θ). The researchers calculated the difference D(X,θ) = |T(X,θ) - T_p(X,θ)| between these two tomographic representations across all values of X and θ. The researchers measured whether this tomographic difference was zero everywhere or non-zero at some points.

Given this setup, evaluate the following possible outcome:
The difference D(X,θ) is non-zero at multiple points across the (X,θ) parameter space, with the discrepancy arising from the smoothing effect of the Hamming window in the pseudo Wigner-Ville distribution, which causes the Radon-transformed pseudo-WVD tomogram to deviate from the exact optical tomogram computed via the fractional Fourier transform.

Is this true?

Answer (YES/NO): YES